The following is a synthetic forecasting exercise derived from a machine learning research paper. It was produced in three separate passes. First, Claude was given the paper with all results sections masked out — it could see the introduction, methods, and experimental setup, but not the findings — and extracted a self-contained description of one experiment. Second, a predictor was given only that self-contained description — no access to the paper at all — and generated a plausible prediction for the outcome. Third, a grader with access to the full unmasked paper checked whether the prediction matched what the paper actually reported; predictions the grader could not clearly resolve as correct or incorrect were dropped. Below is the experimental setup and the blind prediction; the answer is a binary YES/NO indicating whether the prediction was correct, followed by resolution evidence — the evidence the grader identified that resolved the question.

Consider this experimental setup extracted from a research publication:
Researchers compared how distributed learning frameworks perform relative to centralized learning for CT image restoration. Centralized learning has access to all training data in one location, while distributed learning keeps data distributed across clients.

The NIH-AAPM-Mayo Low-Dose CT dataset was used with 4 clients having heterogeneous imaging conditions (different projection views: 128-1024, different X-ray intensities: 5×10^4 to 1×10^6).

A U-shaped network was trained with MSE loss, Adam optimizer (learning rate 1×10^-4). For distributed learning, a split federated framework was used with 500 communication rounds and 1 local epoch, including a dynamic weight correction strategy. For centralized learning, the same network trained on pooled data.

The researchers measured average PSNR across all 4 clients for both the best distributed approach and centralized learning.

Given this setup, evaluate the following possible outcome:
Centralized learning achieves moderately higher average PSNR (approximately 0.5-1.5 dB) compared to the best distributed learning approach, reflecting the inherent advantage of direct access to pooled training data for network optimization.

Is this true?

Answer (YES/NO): NO